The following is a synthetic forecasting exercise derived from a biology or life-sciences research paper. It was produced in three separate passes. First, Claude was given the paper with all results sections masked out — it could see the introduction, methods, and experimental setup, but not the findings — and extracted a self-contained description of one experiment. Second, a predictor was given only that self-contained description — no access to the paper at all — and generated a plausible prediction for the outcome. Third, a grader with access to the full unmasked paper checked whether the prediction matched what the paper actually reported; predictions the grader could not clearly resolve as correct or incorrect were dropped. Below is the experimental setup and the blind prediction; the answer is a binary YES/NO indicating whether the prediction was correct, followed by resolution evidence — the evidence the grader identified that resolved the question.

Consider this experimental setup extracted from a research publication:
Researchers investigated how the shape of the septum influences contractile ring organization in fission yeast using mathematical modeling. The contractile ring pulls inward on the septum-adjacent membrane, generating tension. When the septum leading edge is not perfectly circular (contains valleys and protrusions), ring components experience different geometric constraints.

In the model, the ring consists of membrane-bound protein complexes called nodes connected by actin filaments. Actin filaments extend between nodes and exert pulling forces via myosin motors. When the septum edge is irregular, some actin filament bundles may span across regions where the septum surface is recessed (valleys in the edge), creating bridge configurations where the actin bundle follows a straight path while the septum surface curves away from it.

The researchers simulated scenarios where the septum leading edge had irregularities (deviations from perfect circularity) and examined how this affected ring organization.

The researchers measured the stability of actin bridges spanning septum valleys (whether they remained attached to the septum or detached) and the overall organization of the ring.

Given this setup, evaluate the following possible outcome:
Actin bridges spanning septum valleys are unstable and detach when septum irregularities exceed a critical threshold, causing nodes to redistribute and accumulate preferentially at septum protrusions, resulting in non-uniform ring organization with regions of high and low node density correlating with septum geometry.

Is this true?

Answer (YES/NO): NO